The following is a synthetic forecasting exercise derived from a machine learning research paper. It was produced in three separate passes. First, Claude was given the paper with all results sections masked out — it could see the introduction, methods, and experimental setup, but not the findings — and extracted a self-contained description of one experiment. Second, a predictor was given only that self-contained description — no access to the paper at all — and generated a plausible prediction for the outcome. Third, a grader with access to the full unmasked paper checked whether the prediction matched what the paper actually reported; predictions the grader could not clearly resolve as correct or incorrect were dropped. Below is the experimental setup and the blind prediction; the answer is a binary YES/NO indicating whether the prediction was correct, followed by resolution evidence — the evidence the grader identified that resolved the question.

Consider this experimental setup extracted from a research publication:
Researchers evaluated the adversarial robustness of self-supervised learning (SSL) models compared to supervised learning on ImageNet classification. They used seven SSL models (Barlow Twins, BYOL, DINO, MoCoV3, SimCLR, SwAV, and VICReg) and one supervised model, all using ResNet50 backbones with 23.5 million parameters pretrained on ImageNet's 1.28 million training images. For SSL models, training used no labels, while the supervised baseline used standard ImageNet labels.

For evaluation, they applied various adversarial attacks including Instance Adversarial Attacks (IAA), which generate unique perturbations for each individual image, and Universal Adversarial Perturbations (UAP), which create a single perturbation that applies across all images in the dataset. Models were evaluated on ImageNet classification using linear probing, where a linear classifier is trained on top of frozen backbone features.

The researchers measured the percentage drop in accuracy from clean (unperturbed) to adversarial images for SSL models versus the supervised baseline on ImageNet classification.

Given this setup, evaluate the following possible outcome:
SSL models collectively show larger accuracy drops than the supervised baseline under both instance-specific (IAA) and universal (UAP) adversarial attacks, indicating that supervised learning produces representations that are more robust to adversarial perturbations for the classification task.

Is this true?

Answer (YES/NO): NO